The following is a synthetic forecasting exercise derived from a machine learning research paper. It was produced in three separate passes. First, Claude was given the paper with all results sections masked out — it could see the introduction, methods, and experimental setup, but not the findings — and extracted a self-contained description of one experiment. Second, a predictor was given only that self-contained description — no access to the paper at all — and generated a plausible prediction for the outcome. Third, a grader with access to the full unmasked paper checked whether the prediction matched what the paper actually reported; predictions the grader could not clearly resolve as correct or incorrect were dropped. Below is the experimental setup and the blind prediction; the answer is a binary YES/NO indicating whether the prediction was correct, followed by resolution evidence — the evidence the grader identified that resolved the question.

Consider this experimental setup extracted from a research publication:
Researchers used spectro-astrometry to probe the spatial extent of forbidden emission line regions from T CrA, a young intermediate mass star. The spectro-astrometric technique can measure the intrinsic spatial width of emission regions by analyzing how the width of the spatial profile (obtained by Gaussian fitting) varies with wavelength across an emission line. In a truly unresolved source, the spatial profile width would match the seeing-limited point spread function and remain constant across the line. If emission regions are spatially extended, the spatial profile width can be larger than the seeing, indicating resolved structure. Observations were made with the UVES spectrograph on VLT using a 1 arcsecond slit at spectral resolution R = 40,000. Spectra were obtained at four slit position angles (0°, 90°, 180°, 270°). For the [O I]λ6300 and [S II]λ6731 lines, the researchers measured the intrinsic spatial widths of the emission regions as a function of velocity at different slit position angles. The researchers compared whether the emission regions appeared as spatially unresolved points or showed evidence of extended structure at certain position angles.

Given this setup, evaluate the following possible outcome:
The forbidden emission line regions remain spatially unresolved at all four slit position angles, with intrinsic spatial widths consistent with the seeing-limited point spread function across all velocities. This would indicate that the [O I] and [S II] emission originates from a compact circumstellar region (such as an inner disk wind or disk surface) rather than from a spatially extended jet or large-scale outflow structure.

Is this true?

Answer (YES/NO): NO